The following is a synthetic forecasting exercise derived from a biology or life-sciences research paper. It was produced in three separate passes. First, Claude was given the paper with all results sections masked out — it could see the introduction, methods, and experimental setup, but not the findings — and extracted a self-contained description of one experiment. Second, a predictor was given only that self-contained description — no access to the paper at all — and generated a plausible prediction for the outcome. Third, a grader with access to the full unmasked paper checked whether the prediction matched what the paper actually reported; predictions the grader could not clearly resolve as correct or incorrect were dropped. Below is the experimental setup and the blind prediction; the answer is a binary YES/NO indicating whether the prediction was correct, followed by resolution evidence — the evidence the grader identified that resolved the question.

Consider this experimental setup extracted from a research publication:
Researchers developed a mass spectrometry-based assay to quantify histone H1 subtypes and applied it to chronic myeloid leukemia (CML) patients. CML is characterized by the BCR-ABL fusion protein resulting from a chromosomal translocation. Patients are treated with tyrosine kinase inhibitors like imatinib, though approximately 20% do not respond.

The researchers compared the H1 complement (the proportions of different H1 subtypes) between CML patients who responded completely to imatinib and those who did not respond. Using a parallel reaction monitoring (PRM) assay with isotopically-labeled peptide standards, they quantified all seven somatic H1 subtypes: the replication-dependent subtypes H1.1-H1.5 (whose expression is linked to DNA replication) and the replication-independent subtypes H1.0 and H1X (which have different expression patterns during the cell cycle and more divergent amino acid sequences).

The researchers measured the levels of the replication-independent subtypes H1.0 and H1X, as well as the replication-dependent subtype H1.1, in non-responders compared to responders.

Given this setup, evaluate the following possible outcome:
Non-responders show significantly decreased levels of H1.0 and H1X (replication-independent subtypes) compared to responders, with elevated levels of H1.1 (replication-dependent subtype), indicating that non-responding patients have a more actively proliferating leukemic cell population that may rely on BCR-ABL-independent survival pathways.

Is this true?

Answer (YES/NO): NO